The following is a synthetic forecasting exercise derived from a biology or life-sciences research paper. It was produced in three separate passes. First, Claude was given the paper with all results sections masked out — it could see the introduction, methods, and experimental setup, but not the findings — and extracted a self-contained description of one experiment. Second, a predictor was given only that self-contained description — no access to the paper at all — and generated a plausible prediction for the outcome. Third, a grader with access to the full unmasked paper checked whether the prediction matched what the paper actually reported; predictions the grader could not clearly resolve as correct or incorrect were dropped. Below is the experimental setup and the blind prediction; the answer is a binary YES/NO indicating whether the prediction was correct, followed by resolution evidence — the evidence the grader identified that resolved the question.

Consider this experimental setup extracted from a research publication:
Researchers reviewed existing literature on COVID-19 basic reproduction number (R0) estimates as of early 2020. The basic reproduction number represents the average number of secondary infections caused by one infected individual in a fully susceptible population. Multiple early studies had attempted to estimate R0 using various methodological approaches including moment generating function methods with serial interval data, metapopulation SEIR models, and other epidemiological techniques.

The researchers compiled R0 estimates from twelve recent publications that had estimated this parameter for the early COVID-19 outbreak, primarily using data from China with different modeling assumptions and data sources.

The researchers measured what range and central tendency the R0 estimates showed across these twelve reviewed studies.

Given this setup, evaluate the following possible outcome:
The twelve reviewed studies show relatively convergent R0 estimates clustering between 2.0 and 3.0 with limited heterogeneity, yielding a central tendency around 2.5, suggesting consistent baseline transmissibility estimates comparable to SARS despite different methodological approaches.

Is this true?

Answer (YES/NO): NO